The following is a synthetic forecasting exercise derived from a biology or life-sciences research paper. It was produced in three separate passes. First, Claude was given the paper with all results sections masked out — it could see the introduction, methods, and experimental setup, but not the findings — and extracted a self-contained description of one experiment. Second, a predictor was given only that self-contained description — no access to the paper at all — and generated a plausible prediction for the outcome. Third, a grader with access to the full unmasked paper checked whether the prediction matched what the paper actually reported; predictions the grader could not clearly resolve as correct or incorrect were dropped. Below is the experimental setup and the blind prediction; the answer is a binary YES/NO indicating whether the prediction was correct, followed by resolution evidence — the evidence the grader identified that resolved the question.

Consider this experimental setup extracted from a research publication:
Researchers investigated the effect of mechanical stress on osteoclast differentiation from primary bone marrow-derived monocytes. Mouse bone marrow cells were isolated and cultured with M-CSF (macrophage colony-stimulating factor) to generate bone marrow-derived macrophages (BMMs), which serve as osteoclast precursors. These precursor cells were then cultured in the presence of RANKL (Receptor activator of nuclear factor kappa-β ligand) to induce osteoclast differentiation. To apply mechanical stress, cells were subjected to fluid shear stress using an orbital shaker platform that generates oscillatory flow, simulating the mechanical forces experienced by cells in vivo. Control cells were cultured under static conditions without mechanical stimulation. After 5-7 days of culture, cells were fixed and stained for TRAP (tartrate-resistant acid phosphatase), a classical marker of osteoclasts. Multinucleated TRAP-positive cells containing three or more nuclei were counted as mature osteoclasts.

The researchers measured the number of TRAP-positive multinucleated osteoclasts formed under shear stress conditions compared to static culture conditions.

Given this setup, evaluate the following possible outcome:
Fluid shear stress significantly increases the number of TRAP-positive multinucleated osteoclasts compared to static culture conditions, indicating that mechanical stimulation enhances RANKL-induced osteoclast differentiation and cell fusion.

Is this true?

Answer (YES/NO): NO